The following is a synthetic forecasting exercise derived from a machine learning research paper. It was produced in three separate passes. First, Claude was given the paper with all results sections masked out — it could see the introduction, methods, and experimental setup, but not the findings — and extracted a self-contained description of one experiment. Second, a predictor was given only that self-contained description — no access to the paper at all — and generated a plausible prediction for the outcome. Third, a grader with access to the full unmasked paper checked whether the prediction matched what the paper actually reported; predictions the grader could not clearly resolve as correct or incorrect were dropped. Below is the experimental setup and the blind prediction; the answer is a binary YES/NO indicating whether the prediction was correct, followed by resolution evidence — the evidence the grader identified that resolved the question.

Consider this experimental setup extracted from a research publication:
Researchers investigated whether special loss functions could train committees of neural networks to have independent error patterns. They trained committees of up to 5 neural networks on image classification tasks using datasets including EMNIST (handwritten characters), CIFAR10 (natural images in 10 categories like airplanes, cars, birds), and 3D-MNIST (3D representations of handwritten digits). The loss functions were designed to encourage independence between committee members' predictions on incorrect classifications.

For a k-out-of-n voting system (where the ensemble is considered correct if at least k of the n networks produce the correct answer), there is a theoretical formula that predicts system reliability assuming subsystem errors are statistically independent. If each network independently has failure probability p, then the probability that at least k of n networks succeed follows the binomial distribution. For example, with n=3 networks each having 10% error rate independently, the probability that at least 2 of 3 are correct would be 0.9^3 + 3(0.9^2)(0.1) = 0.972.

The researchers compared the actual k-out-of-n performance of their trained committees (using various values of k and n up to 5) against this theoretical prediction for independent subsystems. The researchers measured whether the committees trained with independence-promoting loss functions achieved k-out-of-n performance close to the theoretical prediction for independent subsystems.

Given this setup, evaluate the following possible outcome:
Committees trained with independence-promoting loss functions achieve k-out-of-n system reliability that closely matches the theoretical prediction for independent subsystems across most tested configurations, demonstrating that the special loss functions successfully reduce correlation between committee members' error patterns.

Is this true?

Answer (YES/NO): NO